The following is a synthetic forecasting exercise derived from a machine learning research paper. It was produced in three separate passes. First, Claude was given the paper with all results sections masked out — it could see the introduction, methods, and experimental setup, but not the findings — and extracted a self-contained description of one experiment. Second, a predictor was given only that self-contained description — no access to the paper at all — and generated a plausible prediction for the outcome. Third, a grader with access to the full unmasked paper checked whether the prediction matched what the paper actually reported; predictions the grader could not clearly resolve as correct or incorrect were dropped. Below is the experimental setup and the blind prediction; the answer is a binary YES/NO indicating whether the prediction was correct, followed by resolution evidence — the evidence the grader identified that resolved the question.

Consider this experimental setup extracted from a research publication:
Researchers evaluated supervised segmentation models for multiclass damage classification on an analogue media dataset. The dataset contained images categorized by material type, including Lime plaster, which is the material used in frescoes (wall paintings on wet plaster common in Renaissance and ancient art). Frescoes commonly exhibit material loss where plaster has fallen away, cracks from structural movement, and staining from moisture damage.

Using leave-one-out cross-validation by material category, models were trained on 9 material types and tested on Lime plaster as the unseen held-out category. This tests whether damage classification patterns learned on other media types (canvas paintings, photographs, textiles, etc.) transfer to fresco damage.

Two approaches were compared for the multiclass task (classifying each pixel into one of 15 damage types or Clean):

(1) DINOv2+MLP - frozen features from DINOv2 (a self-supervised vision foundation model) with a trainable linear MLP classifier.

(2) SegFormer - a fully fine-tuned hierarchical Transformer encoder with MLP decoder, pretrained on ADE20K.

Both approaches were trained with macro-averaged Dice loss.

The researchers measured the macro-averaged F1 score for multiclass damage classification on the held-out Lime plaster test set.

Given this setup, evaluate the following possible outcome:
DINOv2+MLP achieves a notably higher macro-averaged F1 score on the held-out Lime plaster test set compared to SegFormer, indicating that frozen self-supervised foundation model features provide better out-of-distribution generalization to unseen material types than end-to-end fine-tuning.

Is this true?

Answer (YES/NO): YES